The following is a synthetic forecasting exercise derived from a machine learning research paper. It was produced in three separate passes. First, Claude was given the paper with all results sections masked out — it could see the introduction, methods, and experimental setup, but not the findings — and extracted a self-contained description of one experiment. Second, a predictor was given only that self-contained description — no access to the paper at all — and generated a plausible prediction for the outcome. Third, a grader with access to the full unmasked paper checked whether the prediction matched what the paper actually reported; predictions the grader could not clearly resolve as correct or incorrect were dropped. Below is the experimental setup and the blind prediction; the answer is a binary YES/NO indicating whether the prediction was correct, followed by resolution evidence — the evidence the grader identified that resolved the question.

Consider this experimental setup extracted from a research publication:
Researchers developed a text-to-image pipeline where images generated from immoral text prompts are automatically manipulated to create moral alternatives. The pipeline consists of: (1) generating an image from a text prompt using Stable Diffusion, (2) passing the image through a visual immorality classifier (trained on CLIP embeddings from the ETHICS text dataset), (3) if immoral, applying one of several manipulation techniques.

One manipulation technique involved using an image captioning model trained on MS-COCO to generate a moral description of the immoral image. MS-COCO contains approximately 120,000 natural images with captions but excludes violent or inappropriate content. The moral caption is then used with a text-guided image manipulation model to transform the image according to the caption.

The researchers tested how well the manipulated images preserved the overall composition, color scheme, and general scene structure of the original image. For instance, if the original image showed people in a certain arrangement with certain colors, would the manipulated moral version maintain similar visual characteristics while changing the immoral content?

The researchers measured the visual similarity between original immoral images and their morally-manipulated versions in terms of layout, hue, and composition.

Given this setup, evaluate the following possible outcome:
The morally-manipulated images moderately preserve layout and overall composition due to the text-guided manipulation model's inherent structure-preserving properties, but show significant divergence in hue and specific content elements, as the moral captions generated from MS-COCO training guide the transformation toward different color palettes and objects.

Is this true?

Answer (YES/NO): NO